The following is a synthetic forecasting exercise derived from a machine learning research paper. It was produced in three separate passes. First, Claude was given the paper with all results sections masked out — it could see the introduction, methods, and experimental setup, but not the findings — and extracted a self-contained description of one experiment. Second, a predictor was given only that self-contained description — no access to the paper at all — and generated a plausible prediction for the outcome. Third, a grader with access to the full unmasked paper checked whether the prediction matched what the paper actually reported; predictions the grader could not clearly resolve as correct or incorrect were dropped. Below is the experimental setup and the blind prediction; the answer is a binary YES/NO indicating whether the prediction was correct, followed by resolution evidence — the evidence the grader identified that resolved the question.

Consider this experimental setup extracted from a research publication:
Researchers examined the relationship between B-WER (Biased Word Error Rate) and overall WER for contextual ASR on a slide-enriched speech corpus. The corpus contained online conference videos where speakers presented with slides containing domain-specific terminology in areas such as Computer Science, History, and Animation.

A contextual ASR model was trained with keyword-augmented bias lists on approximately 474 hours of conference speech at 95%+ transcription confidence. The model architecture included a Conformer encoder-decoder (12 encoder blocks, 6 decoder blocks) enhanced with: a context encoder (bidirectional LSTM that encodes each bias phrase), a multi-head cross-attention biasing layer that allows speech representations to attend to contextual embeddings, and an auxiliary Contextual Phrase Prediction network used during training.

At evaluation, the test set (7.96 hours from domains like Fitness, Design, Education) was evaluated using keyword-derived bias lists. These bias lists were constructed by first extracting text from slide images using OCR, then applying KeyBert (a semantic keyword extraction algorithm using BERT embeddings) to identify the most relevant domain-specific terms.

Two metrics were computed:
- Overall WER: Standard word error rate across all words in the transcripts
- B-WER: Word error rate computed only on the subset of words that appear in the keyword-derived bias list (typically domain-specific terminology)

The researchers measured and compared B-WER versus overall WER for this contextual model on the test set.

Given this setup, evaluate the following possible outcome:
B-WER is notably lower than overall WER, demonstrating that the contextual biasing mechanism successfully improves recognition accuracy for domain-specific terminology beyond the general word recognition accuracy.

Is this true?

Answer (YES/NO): YES